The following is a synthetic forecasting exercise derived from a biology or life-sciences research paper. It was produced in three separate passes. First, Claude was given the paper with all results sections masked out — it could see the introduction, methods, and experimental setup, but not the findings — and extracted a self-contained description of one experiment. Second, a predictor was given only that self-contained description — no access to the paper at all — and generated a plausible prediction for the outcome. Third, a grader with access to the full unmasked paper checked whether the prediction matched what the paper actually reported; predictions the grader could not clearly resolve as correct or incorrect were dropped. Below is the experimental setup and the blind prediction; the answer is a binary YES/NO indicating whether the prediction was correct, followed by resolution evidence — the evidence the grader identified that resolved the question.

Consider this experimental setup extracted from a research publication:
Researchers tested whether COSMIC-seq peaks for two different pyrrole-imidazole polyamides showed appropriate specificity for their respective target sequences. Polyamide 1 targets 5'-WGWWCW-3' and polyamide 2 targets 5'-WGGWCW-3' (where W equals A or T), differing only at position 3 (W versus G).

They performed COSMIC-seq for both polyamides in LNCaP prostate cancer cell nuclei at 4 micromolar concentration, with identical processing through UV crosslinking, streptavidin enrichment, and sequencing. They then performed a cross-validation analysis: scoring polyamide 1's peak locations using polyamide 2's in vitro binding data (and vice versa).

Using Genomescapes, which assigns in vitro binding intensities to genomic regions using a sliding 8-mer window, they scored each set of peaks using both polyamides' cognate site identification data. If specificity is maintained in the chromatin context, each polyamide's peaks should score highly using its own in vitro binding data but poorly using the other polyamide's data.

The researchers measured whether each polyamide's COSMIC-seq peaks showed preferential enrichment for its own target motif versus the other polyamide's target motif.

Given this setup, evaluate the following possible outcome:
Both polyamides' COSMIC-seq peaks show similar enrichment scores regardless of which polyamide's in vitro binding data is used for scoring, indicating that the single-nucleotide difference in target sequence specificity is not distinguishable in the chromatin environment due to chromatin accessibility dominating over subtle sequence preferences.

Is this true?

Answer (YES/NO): NO